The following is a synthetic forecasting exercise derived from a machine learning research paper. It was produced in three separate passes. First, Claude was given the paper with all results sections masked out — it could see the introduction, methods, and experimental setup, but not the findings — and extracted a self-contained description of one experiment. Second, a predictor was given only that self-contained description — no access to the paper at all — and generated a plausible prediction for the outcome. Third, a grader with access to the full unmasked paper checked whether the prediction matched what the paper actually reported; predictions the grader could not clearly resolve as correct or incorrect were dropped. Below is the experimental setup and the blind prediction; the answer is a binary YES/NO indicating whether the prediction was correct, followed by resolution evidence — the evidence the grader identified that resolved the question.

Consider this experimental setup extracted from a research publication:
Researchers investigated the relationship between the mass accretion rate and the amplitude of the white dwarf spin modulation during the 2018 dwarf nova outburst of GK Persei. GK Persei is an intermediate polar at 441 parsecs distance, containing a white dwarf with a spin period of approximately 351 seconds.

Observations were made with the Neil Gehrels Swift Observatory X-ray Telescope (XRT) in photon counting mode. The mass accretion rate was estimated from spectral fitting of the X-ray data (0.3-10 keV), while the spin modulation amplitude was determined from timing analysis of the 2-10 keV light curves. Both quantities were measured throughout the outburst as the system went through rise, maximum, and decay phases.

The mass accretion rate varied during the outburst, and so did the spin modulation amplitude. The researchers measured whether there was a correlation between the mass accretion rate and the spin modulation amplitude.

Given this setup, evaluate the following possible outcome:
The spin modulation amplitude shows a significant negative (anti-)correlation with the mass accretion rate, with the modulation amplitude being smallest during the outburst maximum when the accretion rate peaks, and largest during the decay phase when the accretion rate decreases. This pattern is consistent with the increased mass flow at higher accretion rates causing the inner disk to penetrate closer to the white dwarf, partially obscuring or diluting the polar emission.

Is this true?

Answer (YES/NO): NO